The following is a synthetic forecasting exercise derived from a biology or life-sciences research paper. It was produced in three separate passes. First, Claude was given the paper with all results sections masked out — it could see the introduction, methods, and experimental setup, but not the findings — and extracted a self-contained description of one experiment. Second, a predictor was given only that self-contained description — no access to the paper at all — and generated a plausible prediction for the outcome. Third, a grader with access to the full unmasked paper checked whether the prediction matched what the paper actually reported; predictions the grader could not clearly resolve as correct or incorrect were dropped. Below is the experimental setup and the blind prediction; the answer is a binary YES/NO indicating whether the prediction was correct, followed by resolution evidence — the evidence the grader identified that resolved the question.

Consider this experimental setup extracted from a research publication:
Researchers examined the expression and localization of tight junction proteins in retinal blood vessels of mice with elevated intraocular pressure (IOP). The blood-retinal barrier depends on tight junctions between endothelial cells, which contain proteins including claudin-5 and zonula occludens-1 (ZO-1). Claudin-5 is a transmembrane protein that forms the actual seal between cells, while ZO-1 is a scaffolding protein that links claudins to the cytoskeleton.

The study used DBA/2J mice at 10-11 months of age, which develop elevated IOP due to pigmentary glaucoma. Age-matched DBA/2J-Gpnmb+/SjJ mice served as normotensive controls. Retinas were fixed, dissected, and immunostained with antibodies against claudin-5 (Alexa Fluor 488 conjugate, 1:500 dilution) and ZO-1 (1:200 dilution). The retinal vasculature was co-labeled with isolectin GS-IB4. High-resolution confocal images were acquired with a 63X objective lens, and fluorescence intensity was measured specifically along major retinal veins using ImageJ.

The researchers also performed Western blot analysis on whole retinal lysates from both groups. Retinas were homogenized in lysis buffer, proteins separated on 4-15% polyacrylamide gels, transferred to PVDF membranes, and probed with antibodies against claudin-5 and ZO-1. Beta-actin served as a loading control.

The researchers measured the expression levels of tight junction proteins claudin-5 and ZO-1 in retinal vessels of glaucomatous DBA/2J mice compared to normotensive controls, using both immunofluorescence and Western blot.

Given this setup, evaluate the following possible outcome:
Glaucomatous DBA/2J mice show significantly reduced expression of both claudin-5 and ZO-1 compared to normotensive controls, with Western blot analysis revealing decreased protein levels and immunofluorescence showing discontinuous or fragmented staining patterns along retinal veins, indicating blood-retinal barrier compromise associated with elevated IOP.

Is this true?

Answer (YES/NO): NO